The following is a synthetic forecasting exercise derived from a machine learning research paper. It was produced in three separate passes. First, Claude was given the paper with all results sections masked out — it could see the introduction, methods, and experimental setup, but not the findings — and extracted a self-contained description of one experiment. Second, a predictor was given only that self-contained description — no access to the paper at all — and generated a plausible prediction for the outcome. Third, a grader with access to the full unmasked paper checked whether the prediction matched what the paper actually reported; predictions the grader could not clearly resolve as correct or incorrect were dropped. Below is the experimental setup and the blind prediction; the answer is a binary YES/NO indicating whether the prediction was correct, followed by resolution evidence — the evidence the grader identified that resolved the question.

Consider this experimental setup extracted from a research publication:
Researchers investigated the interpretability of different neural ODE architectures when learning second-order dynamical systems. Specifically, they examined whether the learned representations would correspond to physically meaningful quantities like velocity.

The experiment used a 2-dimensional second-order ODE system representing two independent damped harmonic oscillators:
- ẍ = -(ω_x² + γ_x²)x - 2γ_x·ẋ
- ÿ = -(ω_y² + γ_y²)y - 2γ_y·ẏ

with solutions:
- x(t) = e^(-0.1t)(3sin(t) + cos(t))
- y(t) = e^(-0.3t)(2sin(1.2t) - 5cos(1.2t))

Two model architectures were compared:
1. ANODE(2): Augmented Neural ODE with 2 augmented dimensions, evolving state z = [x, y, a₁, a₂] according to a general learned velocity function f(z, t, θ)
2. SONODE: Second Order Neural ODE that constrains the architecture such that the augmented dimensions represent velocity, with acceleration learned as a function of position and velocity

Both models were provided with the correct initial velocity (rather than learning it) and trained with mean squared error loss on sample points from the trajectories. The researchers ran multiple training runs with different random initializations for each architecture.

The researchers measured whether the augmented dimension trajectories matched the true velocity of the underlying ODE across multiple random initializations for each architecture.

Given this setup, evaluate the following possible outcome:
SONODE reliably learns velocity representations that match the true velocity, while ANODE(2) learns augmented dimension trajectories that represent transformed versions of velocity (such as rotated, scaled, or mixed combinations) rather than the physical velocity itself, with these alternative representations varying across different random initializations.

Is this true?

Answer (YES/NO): NO